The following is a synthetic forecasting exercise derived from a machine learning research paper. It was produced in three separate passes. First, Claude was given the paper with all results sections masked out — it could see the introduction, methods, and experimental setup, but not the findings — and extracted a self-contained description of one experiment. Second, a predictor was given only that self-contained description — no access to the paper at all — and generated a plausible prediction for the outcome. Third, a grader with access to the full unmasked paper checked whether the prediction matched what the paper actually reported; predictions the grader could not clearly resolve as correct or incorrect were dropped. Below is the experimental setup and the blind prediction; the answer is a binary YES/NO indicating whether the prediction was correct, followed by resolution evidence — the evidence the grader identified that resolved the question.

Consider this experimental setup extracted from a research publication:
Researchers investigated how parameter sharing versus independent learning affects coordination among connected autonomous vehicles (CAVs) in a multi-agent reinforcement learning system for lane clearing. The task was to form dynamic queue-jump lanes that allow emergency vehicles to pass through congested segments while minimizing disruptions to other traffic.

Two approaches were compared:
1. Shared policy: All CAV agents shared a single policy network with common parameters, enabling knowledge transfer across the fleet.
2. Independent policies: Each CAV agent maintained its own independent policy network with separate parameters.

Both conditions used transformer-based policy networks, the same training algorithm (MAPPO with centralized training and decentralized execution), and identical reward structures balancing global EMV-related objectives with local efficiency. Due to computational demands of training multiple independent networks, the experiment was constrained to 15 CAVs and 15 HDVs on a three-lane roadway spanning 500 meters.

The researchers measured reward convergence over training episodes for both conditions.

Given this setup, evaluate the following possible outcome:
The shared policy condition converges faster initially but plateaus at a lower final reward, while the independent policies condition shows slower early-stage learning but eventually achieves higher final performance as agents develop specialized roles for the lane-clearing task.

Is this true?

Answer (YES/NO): NO